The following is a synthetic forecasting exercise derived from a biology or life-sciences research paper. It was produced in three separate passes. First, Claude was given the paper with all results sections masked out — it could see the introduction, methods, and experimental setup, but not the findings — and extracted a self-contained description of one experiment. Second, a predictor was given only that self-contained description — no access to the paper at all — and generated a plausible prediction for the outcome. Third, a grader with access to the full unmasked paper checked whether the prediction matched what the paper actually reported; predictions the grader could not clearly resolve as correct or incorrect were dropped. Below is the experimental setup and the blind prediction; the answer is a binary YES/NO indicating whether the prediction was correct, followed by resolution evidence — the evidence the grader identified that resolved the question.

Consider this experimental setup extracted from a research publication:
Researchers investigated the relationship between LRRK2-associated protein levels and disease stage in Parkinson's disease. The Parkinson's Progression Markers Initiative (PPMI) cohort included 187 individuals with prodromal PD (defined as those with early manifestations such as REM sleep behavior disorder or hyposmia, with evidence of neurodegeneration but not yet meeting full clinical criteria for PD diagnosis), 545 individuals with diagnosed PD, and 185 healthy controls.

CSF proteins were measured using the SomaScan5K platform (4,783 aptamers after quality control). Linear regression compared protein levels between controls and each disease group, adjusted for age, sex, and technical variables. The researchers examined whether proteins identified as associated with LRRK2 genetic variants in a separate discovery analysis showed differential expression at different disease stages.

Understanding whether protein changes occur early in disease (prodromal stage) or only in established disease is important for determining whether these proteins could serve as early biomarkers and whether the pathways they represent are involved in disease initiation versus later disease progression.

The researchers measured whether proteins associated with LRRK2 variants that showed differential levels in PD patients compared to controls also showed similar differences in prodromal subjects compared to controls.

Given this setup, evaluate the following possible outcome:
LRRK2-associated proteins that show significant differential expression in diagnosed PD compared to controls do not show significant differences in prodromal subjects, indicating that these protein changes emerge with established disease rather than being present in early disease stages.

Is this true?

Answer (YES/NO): NO